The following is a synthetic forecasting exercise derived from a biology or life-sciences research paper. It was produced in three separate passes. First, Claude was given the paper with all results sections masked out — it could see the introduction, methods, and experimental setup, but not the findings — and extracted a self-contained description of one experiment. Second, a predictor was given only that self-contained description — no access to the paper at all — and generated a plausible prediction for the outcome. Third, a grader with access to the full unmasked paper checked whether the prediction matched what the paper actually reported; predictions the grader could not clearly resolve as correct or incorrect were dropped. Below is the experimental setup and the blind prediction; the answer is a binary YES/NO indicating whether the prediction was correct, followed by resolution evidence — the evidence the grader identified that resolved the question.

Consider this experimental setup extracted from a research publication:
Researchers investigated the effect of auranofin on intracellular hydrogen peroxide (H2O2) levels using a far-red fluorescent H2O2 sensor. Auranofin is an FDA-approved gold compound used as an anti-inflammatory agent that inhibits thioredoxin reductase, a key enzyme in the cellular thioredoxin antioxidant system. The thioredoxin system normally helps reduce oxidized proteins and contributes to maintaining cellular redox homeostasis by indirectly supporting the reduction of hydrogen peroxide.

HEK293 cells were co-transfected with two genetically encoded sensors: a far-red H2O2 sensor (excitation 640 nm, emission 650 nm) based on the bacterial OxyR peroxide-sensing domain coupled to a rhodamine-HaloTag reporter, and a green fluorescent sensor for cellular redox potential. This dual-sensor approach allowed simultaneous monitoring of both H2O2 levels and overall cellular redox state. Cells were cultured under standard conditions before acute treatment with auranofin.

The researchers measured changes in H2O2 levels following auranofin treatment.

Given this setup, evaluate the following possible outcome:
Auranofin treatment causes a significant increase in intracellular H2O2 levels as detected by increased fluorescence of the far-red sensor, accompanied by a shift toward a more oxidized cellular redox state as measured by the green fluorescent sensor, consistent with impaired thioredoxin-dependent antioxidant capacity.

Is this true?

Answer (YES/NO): NO